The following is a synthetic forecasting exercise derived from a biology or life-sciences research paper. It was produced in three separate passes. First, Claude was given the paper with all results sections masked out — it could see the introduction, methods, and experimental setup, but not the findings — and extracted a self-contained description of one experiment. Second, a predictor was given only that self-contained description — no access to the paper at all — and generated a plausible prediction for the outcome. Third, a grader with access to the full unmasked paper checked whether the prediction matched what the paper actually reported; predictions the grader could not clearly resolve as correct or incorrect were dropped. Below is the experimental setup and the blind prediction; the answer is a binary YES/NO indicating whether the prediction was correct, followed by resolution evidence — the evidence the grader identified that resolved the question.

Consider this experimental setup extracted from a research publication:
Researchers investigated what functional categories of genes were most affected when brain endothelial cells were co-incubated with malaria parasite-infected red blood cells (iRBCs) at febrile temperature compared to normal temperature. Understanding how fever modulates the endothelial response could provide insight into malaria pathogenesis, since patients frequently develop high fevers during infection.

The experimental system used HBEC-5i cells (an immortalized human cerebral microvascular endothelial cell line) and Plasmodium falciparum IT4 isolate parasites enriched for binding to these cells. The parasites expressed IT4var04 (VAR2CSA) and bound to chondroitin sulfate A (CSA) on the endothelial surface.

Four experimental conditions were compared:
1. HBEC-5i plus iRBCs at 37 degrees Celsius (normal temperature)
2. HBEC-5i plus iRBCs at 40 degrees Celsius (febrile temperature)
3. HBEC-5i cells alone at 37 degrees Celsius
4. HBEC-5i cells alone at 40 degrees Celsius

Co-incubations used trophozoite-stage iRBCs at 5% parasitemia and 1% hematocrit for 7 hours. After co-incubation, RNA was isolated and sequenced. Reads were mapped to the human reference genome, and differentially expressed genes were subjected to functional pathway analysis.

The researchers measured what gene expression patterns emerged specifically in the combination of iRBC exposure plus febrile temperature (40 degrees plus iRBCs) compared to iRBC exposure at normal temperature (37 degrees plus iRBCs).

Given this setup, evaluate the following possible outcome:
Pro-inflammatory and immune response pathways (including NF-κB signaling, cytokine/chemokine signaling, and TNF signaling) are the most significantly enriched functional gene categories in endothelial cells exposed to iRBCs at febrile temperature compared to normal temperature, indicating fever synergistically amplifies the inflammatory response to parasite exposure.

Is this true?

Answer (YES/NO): YES